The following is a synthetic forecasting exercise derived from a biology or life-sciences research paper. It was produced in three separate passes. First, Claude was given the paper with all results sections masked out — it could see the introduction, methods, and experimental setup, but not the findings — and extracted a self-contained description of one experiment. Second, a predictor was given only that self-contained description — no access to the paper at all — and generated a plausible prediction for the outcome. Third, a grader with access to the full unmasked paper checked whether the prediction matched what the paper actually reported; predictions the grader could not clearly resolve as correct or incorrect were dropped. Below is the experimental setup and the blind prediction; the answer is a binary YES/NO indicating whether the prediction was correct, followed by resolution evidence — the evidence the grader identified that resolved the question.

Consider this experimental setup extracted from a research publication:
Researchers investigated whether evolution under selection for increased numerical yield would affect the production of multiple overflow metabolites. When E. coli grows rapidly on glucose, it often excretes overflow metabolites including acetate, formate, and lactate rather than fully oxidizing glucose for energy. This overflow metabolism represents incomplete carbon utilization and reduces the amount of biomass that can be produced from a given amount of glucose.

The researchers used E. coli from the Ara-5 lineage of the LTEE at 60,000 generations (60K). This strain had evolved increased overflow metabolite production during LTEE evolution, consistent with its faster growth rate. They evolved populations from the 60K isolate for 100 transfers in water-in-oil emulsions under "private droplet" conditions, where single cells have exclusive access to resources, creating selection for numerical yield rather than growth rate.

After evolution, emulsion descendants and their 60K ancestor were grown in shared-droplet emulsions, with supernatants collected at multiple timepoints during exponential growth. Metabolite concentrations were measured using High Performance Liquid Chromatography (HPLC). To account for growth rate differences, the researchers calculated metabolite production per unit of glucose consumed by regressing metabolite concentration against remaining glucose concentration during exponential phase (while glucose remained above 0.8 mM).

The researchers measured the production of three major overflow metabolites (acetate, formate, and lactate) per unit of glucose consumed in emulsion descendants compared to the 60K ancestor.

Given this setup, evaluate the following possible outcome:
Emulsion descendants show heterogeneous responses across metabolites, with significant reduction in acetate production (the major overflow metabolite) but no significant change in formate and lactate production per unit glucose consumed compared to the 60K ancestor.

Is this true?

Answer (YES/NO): NO